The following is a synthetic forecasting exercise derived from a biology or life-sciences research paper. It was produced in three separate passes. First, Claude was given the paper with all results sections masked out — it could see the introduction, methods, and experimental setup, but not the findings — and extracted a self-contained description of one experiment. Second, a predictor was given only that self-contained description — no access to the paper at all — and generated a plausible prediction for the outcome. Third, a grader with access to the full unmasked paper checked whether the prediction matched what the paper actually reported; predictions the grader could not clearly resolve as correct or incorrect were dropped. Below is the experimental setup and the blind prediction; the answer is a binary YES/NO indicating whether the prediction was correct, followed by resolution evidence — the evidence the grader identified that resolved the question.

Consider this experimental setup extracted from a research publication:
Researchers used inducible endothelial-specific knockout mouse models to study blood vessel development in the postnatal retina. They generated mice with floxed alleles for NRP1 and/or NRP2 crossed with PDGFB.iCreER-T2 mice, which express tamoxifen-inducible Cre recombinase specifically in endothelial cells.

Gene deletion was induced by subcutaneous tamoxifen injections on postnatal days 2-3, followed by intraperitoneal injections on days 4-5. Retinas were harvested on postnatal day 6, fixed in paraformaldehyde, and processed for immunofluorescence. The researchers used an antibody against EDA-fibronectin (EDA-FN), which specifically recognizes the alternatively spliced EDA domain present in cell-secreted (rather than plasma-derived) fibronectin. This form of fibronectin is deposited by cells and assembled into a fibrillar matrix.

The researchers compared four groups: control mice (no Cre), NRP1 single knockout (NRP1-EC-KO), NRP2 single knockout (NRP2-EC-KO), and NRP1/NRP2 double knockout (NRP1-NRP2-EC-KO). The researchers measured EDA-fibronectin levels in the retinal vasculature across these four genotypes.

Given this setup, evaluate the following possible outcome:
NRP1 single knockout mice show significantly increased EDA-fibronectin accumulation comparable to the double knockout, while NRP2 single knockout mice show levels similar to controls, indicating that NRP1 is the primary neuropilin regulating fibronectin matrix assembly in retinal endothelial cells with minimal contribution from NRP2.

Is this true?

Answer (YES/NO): NO